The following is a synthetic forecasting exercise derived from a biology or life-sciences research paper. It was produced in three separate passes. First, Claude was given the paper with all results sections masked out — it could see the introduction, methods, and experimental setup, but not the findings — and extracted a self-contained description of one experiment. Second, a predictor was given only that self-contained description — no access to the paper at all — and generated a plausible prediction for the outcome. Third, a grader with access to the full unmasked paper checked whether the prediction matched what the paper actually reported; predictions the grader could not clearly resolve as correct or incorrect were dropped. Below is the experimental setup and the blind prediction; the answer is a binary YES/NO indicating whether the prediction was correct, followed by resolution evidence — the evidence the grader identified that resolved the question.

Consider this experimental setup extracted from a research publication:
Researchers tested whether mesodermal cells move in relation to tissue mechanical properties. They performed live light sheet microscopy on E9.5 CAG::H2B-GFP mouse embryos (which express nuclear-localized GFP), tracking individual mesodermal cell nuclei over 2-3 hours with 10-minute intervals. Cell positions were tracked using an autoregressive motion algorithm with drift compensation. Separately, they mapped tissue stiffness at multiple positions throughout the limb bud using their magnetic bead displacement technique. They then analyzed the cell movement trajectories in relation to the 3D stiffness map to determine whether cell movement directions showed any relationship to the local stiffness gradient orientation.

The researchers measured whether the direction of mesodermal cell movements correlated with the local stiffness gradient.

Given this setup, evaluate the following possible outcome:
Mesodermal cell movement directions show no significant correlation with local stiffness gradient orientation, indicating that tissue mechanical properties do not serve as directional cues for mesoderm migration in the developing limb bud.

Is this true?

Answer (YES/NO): NO